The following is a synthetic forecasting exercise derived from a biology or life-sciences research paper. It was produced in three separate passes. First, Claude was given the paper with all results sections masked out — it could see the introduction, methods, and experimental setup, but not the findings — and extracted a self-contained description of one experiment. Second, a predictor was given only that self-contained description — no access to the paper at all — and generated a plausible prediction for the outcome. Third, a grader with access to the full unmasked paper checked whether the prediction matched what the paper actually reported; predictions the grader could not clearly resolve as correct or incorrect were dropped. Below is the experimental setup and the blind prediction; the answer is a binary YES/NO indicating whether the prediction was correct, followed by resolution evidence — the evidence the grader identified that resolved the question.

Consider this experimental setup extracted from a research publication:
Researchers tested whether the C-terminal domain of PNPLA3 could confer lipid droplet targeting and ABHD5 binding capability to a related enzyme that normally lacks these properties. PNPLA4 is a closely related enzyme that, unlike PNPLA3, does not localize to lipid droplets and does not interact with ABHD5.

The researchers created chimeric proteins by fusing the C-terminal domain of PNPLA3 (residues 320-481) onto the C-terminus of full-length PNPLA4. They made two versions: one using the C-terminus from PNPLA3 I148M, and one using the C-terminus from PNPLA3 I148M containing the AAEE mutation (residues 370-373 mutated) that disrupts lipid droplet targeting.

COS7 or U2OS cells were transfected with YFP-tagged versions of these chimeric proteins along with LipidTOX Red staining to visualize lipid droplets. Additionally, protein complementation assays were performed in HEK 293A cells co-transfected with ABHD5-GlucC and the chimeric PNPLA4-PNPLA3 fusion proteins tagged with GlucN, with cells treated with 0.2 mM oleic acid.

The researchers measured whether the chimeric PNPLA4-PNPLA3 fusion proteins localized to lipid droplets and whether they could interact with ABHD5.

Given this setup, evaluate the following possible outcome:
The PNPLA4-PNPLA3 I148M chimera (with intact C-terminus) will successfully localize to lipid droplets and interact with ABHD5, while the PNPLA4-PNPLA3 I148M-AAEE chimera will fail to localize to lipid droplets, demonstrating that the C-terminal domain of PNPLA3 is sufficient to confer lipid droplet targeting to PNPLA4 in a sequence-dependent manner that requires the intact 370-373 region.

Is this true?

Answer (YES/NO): YES